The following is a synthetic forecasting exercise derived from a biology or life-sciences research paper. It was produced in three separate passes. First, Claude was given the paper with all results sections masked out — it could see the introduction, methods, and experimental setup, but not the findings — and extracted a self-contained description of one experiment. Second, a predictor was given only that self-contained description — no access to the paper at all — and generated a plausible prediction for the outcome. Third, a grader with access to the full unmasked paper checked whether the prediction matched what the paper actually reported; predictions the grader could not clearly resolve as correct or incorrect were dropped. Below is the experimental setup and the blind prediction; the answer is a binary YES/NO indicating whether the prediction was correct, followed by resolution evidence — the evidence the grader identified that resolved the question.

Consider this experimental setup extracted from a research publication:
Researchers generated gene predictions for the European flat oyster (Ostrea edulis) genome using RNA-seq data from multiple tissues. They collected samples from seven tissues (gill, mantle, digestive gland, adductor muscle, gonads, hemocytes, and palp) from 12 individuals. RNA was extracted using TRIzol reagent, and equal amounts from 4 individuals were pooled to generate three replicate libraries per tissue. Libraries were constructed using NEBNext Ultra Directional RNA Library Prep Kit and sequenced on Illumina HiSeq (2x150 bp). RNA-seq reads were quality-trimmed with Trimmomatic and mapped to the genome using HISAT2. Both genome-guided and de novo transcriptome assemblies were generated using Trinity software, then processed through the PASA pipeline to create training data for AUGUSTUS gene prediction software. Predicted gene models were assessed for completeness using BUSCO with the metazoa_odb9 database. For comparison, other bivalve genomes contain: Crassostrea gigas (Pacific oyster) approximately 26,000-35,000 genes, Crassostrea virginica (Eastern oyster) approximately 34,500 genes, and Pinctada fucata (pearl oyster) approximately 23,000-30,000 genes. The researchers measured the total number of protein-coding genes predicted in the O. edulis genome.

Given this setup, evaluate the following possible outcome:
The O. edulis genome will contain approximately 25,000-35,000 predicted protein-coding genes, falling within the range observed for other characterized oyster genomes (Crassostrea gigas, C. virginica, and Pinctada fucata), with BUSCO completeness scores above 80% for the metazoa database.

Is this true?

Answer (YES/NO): NO